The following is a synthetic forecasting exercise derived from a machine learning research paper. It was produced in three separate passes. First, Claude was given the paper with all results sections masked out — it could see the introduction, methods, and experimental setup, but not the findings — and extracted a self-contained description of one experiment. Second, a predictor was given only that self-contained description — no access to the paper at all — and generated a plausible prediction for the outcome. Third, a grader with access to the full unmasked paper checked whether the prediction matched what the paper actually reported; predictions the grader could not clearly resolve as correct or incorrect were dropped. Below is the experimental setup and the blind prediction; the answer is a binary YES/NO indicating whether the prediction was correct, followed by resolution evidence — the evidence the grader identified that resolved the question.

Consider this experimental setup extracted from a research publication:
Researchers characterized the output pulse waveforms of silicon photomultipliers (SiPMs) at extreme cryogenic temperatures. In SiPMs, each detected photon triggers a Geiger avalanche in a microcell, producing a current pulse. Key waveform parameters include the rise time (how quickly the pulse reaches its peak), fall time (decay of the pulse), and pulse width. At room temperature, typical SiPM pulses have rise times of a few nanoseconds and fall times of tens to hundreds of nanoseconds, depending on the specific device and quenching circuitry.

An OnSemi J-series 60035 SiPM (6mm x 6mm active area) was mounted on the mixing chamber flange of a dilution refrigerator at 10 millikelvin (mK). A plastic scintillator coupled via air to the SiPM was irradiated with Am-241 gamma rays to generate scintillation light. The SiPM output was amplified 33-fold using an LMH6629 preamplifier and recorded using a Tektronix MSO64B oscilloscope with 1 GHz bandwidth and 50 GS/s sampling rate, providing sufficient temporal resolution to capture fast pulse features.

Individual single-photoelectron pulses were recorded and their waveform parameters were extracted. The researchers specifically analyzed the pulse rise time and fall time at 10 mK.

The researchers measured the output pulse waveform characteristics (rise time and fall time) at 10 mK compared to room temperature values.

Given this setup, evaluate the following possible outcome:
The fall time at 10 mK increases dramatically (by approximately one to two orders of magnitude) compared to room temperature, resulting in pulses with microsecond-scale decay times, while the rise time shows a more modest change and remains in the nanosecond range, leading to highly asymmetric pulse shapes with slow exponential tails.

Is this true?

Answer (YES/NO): NO